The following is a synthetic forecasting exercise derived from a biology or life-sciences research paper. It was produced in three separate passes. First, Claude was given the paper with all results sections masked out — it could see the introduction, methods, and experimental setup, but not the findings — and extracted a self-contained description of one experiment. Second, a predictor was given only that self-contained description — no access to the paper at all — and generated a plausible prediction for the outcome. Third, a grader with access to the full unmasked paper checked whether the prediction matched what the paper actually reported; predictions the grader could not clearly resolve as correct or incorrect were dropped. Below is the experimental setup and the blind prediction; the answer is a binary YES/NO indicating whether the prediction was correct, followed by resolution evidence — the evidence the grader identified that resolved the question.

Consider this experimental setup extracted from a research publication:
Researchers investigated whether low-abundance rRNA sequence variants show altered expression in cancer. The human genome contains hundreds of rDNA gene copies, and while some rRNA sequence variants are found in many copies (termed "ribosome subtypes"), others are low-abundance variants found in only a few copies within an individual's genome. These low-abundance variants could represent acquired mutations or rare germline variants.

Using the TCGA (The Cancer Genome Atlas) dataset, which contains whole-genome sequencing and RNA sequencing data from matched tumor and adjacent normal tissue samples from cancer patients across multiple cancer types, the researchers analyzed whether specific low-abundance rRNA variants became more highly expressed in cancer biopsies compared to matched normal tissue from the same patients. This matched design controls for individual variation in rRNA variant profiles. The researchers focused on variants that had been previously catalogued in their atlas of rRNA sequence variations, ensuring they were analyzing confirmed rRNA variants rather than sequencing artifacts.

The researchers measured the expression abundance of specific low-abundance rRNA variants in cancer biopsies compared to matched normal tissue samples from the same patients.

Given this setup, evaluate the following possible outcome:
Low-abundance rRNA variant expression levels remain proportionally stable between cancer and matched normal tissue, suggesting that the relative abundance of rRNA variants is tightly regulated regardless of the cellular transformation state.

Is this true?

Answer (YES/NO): NO